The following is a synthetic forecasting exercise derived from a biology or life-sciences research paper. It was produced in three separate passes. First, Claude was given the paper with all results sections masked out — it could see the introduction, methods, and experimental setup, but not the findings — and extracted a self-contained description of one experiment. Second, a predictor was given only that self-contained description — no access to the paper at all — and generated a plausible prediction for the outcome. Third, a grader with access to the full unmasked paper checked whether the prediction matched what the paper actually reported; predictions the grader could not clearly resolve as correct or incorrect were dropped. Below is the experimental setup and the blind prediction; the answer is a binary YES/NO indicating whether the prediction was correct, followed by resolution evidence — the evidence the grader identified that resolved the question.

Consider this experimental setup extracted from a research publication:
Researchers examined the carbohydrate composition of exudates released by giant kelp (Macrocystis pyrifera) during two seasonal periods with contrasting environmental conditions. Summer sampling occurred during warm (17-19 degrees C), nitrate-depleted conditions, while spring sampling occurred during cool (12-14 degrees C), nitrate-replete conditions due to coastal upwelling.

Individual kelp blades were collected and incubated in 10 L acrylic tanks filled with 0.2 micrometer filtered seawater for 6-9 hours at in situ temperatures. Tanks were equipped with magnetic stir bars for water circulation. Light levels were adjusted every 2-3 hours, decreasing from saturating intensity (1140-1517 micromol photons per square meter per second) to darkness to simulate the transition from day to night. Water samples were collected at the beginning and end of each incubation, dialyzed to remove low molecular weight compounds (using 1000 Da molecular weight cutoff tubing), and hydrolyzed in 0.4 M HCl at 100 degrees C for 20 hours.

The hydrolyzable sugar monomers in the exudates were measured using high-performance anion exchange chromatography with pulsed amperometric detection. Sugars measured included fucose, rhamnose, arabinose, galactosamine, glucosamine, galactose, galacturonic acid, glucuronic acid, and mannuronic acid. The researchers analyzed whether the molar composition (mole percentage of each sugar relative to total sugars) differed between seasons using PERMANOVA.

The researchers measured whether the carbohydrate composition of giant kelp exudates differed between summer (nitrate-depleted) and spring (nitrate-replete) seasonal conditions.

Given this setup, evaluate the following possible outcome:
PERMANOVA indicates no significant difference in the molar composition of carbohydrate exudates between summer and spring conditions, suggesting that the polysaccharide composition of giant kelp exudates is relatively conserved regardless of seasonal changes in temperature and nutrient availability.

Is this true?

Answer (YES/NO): NO